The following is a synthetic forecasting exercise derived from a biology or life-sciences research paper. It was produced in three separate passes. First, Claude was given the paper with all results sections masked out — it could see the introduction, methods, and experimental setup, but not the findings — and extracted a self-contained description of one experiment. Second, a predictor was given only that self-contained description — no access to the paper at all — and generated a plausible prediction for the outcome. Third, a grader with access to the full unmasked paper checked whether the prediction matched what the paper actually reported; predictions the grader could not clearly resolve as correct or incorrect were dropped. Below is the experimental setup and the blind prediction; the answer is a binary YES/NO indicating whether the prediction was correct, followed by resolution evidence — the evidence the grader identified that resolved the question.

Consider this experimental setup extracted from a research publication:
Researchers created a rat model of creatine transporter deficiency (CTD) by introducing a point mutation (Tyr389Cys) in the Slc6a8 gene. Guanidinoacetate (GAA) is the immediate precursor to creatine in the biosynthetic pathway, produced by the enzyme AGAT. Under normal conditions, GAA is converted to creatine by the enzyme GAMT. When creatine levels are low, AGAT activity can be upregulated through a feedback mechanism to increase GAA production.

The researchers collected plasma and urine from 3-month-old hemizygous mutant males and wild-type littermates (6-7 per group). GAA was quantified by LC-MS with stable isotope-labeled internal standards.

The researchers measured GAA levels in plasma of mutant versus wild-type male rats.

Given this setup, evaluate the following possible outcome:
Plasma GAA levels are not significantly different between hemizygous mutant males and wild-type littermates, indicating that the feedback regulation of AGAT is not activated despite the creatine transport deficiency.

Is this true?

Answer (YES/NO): NO